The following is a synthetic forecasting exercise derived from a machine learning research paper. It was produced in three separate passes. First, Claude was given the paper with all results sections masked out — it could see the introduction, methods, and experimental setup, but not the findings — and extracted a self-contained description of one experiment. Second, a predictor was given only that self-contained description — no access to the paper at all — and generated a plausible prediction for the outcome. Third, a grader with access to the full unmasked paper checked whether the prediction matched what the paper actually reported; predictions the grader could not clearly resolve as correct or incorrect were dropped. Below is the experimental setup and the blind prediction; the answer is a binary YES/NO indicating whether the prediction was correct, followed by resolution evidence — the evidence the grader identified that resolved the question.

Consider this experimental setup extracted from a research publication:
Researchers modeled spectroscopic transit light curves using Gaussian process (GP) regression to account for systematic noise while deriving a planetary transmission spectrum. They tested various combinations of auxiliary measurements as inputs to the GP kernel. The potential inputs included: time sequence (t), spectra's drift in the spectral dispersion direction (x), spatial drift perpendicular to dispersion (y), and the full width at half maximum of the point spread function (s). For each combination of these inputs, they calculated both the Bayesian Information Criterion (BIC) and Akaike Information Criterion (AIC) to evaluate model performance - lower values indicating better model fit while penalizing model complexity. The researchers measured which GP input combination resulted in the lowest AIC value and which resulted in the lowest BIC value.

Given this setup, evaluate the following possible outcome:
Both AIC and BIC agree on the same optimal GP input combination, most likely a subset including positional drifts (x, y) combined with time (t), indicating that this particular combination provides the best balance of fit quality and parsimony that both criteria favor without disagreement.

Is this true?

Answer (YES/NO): NO